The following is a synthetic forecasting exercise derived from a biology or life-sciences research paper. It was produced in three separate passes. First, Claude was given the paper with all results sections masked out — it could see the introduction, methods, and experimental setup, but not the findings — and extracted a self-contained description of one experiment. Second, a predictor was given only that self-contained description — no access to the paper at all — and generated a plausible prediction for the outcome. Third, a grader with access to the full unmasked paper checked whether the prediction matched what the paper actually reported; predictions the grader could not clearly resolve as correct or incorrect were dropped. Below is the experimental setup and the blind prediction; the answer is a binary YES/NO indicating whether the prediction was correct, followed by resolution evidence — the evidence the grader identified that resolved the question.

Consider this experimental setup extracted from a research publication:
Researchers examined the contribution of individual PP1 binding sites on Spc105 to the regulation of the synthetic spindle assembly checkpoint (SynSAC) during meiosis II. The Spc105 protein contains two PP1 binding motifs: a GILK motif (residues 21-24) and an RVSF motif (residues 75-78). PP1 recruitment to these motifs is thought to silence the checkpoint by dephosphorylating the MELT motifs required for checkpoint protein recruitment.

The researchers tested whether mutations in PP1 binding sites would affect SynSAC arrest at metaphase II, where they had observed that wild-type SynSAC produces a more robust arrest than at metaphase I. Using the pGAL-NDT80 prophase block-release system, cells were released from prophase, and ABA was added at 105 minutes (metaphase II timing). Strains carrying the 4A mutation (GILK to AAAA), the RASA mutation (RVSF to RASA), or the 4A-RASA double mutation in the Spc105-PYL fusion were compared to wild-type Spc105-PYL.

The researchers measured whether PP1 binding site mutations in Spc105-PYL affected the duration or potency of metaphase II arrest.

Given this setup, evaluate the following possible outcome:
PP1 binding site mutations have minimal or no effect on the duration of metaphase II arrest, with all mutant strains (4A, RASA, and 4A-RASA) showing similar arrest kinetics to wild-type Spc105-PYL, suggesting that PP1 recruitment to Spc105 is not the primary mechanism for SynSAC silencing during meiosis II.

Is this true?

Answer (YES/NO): NO